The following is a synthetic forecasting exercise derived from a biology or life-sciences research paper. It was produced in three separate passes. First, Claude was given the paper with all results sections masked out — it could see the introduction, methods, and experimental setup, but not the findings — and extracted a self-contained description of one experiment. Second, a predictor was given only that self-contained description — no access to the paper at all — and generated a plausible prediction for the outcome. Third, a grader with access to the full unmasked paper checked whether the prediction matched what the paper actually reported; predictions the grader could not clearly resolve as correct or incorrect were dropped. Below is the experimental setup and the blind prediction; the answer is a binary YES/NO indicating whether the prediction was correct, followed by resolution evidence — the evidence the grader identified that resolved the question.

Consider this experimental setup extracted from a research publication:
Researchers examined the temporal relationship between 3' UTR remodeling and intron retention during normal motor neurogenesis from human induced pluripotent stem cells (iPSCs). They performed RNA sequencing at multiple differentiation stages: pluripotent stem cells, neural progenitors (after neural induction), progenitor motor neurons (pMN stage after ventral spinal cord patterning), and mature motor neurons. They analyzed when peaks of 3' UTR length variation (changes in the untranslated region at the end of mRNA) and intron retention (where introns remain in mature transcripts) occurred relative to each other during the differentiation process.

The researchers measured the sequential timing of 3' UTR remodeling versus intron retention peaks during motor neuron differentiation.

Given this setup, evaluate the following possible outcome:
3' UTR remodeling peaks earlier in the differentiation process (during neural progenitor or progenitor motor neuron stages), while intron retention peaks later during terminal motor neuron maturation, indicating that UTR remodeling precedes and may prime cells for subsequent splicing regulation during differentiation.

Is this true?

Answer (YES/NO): NO